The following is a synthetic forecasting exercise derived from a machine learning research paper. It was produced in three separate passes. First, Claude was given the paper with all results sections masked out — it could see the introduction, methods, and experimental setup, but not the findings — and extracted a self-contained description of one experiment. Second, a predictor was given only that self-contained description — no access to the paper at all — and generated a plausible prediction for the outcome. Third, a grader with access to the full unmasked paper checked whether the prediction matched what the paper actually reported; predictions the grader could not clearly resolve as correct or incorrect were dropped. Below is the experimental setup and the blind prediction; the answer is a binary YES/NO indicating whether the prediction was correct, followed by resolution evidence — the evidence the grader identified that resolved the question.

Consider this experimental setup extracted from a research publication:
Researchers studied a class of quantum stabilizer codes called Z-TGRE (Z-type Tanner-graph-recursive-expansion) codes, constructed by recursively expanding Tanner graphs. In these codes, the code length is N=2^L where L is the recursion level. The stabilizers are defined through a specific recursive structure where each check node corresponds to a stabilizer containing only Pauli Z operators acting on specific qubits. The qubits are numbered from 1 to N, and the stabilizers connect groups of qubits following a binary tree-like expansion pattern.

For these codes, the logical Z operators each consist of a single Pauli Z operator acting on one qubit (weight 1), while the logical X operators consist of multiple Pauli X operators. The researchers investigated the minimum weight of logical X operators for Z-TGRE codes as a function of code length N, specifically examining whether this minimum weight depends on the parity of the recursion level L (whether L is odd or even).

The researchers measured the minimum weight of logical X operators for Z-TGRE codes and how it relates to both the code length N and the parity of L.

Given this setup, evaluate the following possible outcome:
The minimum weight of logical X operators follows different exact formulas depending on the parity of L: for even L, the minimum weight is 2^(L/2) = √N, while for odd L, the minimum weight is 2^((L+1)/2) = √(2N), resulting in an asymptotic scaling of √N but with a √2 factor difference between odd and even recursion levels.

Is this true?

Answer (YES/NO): NO